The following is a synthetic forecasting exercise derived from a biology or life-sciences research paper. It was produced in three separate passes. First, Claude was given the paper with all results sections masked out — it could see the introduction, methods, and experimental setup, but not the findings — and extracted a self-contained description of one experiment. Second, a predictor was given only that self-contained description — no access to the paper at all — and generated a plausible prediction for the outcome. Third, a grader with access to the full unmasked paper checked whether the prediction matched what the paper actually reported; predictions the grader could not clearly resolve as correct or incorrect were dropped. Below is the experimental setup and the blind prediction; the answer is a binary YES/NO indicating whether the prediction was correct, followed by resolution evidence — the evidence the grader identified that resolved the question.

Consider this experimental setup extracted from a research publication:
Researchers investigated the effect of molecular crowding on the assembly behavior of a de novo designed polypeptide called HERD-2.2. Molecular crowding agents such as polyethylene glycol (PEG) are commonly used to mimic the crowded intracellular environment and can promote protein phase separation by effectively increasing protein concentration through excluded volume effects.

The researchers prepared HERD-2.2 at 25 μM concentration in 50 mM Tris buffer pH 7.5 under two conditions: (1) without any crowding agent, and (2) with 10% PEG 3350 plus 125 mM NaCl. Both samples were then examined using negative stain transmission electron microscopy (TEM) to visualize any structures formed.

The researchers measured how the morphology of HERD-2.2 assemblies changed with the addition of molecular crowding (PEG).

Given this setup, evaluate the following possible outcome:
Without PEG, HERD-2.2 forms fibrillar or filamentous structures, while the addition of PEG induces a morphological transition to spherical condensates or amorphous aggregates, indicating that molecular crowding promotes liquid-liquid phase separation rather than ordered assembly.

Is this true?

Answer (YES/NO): NO